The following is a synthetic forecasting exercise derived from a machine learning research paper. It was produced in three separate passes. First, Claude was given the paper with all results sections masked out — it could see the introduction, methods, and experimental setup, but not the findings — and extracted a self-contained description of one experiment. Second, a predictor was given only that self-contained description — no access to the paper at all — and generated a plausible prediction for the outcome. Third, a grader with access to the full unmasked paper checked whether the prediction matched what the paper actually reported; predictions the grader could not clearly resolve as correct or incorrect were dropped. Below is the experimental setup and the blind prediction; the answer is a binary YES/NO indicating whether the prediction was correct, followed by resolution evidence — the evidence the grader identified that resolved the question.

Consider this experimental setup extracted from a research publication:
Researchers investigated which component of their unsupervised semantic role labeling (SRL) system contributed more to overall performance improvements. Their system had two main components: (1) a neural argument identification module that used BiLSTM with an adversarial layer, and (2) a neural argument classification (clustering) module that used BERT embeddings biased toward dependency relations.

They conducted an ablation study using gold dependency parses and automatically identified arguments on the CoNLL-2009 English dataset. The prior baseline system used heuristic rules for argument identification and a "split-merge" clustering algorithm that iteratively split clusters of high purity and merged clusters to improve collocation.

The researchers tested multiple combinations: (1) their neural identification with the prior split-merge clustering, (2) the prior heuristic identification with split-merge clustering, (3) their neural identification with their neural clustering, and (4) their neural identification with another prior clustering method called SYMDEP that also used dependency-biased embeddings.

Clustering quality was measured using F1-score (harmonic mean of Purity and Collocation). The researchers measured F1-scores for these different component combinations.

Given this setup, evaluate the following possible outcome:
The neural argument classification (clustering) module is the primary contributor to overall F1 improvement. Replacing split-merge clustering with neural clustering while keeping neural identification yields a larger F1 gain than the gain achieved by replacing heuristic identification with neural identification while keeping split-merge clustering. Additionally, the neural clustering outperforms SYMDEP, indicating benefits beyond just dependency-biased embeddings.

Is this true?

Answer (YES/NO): NO